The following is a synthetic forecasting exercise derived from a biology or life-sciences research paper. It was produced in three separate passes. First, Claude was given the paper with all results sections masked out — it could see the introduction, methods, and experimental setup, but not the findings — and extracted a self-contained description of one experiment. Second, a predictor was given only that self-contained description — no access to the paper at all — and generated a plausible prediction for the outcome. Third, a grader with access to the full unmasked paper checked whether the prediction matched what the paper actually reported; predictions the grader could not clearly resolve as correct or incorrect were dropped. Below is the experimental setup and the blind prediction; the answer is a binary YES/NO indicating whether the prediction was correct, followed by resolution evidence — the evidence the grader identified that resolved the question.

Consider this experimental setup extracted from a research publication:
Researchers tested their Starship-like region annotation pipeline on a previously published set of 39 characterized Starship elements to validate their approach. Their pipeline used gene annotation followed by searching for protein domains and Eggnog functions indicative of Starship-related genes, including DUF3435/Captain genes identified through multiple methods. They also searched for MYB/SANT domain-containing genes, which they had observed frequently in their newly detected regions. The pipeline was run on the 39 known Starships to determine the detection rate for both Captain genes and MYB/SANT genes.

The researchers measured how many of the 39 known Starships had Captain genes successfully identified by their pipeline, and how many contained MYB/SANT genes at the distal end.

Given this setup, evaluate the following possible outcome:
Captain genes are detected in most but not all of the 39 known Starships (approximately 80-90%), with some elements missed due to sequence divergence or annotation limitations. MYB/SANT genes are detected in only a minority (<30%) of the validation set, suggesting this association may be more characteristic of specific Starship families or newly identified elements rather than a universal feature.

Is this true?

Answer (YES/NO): YES